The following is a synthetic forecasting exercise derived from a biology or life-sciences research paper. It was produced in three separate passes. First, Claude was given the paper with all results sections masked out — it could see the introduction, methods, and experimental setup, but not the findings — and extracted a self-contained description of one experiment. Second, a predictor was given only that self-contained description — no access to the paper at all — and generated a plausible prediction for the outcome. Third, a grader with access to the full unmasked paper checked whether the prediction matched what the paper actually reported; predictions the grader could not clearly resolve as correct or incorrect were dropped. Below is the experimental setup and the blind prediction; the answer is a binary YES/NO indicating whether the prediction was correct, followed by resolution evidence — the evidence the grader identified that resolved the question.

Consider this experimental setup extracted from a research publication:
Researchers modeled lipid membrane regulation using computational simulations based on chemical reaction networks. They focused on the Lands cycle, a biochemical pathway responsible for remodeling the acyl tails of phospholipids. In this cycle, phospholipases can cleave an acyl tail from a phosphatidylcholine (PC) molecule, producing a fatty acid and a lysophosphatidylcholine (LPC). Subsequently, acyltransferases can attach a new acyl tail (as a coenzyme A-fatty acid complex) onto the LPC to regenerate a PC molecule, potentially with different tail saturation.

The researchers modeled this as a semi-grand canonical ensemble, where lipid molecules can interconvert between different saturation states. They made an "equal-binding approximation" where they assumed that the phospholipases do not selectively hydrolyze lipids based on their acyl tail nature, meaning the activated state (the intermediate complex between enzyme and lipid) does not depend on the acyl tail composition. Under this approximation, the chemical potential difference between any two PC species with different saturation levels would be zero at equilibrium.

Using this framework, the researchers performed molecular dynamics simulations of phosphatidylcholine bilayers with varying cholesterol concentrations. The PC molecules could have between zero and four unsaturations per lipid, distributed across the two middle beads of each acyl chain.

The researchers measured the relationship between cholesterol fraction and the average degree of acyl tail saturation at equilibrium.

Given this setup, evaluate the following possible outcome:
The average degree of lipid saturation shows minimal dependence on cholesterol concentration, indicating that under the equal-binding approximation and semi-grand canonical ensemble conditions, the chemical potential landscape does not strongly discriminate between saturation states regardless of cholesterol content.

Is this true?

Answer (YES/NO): NO